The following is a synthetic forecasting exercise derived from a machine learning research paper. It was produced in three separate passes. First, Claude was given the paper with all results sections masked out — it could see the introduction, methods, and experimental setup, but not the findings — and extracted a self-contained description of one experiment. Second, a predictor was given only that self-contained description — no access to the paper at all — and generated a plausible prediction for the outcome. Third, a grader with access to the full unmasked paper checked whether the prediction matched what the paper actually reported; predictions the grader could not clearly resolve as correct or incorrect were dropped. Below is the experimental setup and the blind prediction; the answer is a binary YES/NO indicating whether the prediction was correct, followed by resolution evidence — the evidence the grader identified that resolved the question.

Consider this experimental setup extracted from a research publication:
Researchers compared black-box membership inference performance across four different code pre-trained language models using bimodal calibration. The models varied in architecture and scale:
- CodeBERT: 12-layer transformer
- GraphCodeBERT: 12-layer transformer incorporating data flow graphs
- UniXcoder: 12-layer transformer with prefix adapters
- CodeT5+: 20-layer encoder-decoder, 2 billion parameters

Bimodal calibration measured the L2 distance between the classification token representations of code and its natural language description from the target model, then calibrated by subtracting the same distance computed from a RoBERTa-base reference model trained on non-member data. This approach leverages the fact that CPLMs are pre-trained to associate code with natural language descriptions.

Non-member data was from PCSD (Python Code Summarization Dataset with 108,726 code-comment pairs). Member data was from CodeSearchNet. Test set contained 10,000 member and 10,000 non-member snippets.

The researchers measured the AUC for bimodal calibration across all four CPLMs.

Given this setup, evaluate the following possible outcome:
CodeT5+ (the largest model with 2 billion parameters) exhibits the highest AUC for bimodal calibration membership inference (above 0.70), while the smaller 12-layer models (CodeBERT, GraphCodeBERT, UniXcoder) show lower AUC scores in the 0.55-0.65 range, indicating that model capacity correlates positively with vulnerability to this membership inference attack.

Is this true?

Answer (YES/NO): NO